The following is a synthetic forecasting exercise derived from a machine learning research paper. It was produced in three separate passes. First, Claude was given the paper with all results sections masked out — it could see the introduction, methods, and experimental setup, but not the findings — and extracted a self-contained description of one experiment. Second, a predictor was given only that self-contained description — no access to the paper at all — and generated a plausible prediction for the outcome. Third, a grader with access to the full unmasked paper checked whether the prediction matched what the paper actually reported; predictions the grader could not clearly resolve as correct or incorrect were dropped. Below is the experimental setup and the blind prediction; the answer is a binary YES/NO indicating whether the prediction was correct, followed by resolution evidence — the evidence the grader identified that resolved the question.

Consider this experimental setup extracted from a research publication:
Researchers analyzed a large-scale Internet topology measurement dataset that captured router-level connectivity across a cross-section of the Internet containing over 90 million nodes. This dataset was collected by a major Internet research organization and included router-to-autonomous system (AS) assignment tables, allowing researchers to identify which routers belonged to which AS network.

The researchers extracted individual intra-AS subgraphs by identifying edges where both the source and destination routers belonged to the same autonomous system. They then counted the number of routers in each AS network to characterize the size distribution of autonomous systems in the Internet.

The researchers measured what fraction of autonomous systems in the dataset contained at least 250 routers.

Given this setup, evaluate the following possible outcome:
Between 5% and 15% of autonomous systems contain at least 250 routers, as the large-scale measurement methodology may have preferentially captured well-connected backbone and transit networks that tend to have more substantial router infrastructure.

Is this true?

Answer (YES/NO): NO